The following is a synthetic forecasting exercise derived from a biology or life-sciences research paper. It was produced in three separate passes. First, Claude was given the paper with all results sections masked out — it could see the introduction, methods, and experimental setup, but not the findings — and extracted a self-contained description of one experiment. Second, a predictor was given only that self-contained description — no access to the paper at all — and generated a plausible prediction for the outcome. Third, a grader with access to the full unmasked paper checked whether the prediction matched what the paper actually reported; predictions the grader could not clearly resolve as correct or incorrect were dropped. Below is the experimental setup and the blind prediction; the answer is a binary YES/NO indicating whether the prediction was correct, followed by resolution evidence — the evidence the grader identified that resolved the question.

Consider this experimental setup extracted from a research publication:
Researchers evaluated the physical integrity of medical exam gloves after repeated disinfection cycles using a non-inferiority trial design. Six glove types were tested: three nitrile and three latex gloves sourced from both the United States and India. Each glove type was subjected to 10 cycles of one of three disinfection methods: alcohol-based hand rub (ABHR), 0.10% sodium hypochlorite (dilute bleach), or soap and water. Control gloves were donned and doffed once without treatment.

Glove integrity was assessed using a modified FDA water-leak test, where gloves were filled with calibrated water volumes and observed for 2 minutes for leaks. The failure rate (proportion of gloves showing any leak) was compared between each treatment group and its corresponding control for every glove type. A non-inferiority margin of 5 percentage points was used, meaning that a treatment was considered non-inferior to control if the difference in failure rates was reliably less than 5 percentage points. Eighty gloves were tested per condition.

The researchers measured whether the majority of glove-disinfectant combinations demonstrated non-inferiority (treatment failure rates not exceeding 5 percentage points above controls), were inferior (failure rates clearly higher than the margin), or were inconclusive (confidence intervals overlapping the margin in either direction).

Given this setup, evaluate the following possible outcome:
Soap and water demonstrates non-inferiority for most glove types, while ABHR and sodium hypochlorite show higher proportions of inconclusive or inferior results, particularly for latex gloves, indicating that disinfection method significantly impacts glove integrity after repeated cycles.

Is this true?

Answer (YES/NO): NO